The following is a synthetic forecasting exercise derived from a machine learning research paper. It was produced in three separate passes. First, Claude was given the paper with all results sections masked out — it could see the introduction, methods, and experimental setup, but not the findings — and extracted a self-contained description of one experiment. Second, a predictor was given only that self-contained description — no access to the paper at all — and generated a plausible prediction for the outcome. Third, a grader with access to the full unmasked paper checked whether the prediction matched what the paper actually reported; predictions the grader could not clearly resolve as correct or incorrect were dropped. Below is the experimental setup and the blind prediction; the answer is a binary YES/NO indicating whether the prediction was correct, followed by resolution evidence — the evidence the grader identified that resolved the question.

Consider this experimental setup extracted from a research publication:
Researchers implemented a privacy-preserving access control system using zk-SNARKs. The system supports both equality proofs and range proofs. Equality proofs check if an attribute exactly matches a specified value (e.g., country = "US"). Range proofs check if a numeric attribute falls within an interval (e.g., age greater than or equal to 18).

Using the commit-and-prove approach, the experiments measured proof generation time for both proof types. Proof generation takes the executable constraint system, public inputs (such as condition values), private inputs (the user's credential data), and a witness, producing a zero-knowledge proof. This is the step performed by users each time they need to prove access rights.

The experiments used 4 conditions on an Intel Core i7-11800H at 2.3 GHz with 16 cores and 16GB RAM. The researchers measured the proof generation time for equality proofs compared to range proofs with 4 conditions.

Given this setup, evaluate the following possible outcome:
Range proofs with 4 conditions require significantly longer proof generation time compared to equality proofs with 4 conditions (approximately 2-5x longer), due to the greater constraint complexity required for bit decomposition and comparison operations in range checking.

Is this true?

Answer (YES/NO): NO